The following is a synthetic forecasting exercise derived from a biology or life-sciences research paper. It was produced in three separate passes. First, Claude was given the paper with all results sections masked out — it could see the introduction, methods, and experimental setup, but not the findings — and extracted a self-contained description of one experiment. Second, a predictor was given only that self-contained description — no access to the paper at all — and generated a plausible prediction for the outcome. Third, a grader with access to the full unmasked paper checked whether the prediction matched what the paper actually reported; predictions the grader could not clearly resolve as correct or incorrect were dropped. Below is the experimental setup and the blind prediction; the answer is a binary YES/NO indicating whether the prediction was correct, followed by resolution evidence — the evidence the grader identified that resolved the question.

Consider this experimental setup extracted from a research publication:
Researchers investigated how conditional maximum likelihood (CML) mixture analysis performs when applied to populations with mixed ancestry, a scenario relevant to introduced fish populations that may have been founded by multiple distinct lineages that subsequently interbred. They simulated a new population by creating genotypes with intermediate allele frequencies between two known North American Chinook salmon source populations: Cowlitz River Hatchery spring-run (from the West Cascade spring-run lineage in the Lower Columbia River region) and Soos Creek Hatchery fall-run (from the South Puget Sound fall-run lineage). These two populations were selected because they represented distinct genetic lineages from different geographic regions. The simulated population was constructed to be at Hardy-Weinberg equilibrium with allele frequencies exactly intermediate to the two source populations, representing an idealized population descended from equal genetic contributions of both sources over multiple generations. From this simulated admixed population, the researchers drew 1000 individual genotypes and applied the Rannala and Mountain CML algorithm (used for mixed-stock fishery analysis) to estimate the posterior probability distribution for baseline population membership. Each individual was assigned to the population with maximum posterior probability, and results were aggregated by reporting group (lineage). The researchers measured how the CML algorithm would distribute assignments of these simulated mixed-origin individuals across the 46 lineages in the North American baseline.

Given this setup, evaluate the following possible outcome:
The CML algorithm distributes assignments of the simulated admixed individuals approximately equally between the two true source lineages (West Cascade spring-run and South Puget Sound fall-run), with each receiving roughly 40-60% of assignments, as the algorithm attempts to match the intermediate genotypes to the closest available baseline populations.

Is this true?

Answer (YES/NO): NO